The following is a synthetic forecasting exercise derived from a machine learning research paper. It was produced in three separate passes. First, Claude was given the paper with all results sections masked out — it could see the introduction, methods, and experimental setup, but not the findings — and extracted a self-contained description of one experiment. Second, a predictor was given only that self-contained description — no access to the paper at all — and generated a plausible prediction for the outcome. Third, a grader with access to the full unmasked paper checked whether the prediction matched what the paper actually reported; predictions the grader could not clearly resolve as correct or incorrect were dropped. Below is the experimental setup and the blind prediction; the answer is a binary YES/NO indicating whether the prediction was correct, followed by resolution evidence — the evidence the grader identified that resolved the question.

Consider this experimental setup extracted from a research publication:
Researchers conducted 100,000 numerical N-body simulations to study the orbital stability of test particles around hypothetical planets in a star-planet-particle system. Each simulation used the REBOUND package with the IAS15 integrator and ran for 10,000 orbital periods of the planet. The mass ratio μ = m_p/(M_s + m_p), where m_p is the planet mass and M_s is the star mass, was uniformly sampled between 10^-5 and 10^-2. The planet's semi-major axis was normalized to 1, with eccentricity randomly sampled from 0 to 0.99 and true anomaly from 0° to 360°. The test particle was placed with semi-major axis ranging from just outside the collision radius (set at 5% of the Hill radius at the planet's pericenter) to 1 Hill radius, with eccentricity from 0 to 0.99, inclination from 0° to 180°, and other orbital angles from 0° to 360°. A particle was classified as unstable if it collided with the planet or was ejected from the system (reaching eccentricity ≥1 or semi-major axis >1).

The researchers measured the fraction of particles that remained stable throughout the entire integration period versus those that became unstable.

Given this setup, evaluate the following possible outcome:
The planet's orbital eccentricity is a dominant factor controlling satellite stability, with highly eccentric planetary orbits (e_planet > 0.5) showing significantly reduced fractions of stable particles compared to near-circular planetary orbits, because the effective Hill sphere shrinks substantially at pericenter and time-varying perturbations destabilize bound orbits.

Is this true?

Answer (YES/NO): NO